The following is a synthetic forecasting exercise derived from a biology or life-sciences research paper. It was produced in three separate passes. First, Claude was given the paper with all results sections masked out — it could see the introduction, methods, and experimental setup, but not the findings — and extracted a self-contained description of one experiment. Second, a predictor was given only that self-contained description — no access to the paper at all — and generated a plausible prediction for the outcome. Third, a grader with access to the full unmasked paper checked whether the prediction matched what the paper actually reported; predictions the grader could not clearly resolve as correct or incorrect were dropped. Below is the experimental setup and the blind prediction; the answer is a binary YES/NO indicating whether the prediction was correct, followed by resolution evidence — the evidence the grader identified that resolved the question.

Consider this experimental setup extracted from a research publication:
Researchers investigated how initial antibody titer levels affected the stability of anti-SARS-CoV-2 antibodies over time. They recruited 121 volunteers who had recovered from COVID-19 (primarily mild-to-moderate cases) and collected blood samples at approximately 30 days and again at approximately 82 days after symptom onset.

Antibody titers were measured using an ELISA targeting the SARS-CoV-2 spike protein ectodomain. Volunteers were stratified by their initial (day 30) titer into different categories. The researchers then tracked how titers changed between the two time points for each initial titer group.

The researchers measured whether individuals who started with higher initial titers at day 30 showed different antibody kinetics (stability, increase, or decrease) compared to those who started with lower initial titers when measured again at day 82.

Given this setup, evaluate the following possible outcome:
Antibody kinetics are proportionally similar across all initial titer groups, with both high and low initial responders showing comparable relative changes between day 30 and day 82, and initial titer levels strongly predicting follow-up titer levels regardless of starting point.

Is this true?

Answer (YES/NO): NO